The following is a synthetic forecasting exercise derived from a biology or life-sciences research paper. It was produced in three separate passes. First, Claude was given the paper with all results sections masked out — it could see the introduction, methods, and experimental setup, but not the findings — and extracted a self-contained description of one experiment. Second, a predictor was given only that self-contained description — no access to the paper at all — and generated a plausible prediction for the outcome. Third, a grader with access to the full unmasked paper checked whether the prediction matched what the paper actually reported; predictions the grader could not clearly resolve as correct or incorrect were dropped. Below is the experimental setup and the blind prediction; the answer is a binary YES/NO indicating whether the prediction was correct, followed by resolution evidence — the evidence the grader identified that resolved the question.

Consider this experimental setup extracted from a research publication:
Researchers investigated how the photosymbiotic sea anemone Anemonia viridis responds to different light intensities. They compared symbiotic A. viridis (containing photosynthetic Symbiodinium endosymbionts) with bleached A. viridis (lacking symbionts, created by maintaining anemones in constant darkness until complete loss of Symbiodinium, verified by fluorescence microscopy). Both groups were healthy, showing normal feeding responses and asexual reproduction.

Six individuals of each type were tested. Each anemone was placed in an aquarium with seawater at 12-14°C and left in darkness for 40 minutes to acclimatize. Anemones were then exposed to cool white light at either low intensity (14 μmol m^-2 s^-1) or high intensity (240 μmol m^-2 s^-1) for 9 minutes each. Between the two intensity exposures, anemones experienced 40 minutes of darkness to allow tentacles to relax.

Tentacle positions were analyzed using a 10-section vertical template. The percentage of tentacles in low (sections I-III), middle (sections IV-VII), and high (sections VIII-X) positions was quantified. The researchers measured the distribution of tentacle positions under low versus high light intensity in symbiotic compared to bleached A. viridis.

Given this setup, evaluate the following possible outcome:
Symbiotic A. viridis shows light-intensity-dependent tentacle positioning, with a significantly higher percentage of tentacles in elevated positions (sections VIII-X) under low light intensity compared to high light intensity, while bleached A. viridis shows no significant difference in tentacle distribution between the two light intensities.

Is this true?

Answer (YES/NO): NO